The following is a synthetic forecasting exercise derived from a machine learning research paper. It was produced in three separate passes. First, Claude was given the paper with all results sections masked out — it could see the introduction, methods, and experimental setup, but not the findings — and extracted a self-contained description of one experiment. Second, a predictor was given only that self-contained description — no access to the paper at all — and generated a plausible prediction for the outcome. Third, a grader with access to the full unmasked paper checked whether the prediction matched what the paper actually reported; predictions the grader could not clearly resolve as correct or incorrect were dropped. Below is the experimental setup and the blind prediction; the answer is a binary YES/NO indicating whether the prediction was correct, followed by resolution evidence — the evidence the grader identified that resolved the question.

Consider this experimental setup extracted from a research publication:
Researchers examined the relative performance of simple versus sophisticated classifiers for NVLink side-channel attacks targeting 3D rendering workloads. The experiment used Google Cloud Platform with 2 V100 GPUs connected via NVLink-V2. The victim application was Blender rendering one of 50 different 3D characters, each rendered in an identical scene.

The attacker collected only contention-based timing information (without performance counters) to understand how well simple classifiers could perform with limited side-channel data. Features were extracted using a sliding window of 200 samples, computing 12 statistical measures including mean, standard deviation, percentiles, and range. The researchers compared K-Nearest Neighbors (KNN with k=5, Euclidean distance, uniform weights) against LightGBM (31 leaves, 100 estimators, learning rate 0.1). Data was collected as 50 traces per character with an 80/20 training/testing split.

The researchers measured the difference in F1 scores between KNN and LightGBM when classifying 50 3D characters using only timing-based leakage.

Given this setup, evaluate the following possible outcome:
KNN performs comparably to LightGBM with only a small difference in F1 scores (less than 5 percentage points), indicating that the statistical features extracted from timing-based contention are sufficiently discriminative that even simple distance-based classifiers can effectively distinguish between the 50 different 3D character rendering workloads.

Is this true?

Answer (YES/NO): NO